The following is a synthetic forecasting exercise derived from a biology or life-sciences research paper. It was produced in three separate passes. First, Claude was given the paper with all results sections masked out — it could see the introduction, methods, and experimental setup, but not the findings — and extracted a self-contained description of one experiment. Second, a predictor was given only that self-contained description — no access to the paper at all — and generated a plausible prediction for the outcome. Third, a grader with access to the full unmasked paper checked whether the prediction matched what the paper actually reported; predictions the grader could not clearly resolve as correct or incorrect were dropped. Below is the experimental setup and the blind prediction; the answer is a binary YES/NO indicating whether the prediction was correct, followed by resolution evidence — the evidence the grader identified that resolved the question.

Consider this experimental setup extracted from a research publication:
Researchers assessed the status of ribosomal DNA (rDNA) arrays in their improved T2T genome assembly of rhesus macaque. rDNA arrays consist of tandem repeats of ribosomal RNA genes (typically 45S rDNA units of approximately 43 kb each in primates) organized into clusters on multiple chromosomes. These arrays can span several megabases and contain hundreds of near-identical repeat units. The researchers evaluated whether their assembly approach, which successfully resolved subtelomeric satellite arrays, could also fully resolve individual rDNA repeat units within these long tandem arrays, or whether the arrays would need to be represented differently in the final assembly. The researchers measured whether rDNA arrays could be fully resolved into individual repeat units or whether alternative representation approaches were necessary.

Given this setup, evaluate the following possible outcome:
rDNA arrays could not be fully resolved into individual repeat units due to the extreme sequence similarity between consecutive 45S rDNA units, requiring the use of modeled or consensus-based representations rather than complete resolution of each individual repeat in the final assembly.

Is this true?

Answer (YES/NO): YES